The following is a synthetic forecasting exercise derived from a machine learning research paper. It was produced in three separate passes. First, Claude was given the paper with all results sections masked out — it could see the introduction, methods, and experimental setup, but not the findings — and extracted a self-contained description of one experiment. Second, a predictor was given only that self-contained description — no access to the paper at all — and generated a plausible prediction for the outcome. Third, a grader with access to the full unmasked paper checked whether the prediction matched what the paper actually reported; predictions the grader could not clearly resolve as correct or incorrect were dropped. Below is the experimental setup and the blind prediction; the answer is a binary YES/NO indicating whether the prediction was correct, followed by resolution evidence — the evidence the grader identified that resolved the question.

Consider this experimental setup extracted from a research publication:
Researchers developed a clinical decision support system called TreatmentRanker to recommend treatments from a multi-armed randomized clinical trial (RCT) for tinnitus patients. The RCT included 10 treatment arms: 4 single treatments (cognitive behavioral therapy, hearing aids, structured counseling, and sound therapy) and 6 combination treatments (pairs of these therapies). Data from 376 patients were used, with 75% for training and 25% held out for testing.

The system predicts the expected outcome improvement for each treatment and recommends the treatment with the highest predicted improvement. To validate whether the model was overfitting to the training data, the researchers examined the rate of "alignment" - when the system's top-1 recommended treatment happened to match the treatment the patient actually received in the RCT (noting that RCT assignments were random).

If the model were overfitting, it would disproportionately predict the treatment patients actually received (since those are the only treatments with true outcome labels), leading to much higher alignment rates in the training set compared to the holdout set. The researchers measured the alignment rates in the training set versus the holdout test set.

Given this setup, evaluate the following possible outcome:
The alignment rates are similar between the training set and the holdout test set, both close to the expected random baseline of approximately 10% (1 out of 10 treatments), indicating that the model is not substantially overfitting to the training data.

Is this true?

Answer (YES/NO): NO